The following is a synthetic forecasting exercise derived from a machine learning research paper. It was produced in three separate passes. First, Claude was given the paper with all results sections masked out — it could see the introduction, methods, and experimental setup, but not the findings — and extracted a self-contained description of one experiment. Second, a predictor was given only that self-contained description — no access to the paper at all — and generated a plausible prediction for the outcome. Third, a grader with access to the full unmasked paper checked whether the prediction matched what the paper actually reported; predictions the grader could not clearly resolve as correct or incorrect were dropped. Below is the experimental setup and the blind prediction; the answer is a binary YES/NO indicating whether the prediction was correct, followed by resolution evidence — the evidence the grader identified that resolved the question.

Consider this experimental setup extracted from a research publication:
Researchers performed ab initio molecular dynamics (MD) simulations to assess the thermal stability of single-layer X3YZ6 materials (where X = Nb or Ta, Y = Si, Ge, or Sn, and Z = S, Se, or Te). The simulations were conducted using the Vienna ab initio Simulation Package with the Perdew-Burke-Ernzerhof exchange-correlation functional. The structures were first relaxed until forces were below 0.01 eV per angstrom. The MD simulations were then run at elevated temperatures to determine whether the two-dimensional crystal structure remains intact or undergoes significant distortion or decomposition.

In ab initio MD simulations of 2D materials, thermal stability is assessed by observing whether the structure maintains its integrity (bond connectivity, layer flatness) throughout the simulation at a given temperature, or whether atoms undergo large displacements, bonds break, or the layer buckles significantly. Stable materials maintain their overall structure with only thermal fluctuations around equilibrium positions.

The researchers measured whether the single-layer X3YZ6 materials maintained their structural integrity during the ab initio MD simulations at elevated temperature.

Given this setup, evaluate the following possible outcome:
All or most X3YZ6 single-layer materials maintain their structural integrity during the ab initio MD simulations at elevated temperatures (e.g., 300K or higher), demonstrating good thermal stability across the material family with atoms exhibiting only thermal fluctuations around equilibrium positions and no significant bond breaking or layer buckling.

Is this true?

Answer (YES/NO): YES